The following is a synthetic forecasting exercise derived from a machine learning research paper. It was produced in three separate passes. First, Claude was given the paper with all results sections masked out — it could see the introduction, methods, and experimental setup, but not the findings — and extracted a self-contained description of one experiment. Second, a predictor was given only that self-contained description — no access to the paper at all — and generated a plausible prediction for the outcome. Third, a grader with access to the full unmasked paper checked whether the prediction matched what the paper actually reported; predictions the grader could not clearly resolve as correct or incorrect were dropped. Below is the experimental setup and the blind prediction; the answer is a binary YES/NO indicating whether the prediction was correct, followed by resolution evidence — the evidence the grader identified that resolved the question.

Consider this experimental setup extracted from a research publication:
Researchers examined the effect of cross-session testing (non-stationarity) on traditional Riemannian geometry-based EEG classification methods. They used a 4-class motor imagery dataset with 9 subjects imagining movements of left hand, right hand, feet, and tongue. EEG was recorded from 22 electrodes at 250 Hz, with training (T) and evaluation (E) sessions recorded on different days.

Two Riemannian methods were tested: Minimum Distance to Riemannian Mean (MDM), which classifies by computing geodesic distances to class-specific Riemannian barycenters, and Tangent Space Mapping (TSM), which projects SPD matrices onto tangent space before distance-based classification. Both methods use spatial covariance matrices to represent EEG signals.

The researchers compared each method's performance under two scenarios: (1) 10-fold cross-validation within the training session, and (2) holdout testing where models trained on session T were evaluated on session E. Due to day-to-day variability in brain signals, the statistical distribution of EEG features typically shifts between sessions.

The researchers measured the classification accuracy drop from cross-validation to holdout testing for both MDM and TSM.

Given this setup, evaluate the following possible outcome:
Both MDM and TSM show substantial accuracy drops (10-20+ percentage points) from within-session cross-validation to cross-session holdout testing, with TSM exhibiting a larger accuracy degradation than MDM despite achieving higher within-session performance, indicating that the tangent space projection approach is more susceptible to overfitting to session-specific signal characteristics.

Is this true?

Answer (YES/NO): YES